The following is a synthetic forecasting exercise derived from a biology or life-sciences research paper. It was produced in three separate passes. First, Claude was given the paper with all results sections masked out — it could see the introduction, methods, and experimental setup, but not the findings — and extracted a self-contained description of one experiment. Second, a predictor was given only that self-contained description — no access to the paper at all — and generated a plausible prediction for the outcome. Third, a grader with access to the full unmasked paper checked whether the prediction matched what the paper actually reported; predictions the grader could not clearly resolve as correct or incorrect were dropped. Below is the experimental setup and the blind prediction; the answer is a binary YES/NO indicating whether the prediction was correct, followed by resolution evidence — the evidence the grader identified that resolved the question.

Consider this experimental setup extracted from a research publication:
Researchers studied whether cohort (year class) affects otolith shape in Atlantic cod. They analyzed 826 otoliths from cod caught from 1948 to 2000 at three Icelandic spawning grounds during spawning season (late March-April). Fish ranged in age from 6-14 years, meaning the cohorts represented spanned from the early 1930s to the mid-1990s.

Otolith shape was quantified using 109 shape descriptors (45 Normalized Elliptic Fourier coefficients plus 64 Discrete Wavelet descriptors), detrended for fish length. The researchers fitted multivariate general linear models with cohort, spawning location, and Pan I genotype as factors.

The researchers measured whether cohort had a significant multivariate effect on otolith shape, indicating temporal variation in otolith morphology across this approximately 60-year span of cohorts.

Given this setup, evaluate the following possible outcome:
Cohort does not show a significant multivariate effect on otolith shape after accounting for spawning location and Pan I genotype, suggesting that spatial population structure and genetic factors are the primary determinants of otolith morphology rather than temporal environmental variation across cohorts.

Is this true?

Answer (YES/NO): NO